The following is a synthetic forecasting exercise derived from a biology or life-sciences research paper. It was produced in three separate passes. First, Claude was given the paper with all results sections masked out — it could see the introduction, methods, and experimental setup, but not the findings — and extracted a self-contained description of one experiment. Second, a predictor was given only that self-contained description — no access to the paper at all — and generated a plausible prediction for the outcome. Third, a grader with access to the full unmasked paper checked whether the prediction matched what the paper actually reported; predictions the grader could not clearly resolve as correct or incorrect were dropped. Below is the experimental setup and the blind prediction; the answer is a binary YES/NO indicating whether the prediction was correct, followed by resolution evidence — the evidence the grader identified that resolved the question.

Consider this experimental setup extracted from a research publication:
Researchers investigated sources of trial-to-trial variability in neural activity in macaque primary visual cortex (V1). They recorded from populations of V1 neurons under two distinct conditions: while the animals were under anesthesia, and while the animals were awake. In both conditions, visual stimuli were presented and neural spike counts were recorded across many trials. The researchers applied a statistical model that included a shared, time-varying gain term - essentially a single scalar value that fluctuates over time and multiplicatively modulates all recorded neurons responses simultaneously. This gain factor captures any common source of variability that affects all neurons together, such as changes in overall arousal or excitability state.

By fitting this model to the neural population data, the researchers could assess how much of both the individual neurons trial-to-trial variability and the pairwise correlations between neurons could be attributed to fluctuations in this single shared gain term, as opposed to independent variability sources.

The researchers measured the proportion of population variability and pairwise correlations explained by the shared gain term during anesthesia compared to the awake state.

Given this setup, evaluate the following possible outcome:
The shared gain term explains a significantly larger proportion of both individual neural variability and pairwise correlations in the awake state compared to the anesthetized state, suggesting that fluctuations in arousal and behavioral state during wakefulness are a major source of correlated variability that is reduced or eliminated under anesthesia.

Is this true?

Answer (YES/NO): NO